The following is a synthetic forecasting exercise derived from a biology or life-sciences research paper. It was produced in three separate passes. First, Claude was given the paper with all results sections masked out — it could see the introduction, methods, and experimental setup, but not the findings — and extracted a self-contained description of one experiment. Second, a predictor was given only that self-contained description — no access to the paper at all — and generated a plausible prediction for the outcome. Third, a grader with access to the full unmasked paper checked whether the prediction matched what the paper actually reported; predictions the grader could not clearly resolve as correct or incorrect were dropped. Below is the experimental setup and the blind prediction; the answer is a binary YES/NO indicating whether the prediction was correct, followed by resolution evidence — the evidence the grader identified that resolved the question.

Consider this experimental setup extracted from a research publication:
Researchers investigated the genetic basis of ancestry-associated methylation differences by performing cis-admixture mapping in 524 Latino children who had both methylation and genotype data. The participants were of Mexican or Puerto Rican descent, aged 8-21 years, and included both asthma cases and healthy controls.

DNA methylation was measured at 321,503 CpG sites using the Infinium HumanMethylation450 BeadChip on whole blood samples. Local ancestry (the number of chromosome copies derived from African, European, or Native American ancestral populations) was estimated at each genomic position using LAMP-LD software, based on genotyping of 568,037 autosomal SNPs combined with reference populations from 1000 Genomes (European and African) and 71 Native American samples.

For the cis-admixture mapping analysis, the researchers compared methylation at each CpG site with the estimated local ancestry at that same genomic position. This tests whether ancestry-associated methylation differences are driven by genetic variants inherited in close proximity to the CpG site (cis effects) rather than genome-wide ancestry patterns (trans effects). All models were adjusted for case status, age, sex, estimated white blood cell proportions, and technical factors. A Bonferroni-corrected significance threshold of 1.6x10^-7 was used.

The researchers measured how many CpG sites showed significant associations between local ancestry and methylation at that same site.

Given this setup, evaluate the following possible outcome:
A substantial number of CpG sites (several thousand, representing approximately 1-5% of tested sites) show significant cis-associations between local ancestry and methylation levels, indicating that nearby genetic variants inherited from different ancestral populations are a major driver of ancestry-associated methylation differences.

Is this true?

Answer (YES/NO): YES